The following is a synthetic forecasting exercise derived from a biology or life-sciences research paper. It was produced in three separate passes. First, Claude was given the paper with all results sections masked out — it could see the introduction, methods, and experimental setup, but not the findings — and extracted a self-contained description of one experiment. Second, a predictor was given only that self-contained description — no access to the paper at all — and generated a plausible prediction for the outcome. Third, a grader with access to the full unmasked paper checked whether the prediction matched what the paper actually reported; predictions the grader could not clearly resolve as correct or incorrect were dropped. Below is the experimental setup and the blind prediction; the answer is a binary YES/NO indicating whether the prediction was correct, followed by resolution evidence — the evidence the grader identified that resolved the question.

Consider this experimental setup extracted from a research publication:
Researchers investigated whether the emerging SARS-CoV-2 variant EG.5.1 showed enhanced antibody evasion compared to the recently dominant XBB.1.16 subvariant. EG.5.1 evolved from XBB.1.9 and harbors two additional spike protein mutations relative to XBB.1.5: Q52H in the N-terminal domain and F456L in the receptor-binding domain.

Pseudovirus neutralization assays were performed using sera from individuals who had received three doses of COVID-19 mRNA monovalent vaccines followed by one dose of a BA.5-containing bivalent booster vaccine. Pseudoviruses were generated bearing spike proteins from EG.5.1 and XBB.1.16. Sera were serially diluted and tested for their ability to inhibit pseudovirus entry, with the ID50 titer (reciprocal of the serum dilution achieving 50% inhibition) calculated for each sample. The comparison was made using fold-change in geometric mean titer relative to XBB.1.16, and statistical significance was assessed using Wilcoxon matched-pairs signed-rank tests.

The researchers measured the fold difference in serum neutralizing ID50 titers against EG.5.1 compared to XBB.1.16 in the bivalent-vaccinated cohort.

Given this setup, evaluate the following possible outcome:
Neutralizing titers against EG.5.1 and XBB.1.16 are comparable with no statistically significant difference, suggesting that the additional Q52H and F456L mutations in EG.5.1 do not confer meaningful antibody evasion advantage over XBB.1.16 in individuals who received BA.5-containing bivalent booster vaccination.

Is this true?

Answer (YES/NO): NO